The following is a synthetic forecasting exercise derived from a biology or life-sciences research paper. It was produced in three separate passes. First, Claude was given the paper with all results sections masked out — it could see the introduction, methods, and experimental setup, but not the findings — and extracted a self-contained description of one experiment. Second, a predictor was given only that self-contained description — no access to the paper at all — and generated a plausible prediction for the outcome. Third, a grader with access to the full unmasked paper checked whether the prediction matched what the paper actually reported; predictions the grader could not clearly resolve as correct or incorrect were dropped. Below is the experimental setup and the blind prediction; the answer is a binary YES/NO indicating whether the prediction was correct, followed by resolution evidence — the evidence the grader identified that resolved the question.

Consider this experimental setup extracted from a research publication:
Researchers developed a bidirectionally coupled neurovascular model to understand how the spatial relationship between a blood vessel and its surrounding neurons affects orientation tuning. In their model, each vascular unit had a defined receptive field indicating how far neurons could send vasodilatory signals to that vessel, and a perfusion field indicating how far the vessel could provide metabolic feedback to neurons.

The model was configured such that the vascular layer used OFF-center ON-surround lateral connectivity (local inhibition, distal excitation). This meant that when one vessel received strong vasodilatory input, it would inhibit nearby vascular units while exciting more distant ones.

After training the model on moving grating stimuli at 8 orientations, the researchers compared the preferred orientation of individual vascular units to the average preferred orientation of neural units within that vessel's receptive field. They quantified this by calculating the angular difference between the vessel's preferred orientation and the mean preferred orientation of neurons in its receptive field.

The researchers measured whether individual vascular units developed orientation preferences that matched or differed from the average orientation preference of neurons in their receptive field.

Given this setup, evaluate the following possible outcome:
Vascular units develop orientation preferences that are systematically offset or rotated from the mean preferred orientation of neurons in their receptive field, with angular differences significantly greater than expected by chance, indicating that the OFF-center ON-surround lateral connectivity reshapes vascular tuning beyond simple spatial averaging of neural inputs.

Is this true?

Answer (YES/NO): NO